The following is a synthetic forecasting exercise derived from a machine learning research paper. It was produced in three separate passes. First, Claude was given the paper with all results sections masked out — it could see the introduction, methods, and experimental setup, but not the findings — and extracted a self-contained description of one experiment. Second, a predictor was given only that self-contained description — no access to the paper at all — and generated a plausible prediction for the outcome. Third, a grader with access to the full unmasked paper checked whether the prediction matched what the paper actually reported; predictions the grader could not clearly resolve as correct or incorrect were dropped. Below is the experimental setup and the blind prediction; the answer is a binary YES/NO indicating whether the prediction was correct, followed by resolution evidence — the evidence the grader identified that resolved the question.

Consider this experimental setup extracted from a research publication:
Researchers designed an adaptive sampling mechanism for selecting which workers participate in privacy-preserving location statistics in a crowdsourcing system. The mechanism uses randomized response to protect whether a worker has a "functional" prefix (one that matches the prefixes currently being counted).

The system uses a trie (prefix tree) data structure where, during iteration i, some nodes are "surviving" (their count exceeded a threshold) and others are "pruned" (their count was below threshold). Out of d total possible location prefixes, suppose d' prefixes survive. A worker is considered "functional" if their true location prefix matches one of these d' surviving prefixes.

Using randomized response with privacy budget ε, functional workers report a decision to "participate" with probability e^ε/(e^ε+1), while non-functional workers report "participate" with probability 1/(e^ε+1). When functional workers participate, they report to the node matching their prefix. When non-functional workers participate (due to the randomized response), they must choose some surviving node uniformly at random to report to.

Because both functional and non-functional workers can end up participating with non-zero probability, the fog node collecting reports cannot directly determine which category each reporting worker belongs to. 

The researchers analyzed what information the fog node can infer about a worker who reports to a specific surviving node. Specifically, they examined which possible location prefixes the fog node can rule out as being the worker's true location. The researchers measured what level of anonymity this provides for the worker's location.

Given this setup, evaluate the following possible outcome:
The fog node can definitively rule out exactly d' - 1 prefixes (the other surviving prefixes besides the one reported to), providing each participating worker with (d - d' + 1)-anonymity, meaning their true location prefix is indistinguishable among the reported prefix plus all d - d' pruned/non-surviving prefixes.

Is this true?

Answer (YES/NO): YES